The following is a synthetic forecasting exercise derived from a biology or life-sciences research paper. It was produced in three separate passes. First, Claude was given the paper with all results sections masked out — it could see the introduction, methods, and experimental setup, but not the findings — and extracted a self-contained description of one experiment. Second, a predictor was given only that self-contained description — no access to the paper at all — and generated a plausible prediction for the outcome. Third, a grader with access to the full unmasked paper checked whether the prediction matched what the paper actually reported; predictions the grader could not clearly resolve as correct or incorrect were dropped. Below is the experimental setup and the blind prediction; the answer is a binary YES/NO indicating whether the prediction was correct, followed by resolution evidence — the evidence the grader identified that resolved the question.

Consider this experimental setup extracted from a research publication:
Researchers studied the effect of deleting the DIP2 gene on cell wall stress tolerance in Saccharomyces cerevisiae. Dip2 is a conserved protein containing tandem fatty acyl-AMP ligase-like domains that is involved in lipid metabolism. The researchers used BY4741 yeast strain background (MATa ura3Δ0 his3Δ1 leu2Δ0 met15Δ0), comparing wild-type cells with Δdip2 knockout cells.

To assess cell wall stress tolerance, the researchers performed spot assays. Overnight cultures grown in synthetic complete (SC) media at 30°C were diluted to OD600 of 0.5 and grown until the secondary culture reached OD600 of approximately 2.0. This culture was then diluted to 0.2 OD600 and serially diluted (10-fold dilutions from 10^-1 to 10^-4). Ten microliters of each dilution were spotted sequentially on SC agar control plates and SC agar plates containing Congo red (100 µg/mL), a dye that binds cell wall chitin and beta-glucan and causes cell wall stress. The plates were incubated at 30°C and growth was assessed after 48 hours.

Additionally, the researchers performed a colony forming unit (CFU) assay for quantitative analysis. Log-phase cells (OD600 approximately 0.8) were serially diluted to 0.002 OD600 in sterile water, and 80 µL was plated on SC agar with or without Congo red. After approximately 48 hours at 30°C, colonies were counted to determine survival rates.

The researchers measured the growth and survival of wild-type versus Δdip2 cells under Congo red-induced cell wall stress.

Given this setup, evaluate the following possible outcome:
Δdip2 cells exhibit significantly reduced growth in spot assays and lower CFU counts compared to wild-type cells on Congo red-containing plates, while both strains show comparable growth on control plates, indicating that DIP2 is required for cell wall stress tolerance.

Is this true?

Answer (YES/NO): NO